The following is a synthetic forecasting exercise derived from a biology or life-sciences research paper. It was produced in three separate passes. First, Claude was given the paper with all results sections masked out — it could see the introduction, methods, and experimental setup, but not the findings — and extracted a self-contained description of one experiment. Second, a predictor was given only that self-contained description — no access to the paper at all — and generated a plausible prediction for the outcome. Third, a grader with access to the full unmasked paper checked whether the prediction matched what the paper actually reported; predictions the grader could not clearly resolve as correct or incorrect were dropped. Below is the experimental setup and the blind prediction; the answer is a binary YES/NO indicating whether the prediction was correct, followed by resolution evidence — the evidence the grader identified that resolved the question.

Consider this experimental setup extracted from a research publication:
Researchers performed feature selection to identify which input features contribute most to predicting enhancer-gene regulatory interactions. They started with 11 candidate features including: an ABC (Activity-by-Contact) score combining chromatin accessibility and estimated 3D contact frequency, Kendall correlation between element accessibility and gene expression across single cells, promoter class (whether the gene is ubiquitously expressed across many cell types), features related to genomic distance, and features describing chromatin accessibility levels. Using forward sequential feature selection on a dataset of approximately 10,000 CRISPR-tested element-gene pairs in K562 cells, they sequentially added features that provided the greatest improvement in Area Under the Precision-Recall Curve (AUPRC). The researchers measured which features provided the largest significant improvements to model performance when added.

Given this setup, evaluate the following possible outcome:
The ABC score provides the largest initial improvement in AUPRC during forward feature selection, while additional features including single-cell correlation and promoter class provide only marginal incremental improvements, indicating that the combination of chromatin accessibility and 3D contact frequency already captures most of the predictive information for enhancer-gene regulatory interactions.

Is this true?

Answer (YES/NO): NO